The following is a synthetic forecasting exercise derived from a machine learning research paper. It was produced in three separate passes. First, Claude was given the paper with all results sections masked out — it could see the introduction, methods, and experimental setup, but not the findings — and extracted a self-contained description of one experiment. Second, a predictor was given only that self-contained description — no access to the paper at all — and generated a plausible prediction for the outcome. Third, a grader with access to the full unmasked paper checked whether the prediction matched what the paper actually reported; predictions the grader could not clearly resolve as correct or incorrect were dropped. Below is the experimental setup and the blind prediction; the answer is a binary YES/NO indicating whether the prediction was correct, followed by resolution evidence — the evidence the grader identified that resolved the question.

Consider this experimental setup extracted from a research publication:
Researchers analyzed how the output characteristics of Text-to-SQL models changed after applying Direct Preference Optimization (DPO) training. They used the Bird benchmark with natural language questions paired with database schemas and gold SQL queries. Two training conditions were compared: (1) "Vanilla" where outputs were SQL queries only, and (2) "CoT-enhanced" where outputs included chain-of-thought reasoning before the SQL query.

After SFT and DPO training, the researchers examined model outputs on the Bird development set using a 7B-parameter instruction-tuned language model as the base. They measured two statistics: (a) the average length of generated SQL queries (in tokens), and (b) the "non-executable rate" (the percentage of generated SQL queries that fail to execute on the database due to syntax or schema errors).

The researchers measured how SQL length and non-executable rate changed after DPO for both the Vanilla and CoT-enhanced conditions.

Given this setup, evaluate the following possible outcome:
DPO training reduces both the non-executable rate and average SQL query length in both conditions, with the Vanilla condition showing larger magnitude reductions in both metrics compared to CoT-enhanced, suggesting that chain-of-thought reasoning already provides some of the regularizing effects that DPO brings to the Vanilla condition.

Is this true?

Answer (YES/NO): NO